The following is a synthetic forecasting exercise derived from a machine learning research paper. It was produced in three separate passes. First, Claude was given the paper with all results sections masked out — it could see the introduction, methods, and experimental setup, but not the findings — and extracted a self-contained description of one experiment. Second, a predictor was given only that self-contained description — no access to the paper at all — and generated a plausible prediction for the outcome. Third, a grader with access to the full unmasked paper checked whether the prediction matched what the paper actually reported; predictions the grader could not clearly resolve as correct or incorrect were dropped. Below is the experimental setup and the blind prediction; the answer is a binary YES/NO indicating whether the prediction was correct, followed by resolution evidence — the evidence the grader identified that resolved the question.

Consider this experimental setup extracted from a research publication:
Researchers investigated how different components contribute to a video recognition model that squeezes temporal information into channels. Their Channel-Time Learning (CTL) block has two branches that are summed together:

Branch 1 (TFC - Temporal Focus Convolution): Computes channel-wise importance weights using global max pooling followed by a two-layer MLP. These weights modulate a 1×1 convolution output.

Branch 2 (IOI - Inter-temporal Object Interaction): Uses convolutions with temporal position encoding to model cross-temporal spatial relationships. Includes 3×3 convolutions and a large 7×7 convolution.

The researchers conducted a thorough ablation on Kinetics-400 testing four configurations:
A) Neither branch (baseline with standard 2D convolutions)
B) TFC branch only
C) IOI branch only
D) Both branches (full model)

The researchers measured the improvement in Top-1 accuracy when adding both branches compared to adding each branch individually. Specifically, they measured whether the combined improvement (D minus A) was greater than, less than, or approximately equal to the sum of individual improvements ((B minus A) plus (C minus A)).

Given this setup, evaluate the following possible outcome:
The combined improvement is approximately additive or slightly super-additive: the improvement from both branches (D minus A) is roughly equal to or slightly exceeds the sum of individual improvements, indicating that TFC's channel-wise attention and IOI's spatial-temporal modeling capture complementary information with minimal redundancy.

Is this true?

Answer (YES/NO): NO